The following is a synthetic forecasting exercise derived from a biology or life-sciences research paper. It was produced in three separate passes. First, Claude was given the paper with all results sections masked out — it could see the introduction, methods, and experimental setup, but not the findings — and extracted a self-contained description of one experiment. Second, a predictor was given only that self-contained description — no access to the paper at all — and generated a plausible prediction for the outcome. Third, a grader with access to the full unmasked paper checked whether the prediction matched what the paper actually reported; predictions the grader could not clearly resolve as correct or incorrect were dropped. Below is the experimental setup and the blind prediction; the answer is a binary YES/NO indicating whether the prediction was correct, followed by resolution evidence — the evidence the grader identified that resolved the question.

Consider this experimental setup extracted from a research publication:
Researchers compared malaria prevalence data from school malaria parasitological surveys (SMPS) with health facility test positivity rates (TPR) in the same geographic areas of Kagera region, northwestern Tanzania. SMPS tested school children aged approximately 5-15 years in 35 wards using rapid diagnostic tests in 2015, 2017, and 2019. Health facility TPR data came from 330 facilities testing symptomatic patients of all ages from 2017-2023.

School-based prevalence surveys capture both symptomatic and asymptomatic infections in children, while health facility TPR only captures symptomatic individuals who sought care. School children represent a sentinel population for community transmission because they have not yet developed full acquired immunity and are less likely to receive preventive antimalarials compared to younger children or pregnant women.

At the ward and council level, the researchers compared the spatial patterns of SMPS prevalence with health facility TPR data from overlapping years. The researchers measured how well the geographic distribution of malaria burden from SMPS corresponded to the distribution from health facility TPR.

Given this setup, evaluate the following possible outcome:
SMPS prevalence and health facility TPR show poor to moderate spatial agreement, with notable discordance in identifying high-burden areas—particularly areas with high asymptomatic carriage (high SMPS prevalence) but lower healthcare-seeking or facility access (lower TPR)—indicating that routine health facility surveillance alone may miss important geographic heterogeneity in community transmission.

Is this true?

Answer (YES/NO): YES